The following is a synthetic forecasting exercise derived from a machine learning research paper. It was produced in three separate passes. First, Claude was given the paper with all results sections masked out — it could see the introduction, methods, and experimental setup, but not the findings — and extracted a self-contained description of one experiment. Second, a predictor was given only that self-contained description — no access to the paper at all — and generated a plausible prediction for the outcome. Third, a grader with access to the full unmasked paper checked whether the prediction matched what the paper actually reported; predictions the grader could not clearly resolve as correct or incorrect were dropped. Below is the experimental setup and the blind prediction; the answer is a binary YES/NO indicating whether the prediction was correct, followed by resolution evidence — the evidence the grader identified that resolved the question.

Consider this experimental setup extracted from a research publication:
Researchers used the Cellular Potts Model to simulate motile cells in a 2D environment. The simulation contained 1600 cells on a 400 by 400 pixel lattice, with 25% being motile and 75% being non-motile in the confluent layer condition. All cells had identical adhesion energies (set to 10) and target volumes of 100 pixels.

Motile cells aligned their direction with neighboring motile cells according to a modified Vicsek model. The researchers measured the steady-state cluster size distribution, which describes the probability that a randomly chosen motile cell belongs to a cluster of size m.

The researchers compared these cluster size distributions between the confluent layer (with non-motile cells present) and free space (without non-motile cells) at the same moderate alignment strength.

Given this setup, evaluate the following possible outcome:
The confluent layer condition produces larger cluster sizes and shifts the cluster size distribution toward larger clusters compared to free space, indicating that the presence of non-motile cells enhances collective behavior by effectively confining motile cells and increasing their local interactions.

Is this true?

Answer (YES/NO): NO